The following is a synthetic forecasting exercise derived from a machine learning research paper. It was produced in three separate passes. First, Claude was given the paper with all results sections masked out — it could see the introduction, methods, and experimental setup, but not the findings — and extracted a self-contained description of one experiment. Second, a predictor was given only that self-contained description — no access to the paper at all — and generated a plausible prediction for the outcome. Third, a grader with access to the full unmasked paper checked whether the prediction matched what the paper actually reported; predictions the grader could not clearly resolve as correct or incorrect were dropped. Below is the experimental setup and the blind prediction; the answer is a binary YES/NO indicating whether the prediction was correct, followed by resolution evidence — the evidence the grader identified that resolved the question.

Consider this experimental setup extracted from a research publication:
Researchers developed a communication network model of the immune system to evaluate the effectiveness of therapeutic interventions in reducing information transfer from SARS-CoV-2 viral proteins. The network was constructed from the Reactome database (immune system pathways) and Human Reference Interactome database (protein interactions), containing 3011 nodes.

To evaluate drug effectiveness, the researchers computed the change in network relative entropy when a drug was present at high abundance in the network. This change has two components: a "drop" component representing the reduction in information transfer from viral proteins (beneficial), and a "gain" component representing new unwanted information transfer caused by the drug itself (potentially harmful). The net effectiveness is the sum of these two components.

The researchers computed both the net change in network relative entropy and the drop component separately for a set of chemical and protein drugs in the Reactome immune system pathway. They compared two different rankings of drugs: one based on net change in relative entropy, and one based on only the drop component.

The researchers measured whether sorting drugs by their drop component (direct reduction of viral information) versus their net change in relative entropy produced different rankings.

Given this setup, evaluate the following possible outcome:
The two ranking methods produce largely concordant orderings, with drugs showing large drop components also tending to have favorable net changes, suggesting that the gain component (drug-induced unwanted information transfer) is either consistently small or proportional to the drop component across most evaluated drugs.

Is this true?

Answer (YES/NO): NO